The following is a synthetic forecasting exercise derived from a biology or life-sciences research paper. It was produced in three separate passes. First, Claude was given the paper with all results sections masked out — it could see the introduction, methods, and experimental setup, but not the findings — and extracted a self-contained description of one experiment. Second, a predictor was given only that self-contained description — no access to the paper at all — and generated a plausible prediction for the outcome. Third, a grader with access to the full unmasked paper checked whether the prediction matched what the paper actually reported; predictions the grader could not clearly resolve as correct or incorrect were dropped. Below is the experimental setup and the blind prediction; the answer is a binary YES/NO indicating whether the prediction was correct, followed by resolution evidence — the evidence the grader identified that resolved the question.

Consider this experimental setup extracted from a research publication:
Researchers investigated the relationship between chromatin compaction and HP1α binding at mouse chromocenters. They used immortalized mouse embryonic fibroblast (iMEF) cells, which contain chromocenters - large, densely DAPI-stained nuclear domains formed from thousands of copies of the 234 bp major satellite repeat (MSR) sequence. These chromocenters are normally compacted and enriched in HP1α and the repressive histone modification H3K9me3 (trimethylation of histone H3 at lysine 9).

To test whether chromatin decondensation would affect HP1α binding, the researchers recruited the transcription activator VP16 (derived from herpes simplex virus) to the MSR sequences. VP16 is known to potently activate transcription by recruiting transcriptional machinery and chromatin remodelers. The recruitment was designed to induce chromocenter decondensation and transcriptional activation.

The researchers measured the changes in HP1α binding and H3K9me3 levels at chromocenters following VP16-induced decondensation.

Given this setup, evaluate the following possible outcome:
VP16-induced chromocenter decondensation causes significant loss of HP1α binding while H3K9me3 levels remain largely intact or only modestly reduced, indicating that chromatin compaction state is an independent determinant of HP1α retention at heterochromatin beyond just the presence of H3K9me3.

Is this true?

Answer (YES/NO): NO